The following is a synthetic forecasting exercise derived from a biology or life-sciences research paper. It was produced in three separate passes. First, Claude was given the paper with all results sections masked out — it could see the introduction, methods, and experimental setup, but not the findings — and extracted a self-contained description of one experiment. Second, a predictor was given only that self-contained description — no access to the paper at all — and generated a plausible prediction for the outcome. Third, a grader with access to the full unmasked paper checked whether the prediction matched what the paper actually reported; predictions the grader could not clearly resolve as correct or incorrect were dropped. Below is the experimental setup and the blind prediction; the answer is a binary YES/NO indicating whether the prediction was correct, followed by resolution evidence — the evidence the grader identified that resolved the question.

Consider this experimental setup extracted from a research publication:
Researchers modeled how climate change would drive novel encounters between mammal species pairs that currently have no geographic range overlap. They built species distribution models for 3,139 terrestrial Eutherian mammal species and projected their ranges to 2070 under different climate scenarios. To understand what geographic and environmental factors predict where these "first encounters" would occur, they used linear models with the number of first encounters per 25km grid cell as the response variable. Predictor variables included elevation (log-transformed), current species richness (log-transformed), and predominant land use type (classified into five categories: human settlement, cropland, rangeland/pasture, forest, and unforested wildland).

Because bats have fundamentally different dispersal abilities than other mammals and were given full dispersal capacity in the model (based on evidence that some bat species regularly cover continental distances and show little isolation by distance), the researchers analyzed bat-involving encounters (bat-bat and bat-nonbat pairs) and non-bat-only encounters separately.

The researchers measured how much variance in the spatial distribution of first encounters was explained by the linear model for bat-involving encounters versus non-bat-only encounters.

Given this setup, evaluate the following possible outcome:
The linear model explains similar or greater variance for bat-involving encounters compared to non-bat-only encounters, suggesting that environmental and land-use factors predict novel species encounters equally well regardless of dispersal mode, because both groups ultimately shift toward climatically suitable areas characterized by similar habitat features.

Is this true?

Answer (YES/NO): NO